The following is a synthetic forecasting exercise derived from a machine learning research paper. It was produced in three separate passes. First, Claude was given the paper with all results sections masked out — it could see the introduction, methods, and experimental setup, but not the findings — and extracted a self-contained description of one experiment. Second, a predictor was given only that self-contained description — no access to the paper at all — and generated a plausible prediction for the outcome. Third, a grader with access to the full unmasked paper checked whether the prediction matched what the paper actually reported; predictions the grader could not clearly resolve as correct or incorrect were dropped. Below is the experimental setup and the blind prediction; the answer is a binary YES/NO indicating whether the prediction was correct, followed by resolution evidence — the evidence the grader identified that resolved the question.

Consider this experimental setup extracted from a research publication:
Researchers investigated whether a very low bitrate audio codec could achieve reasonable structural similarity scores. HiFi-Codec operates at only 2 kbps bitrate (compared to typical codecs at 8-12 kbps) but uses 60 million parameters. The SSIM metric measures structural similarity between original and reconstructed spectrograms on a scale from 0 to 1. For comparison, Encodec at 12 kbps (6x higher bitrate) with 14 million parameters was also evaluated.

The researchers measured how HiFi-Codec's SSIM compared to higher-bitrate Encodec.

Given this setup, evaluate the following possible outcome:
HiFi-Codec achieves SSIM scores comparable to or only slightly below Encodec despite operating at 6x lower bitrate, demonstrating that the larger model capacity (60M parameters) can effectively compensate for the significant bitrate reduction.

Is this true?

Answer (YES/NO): YES